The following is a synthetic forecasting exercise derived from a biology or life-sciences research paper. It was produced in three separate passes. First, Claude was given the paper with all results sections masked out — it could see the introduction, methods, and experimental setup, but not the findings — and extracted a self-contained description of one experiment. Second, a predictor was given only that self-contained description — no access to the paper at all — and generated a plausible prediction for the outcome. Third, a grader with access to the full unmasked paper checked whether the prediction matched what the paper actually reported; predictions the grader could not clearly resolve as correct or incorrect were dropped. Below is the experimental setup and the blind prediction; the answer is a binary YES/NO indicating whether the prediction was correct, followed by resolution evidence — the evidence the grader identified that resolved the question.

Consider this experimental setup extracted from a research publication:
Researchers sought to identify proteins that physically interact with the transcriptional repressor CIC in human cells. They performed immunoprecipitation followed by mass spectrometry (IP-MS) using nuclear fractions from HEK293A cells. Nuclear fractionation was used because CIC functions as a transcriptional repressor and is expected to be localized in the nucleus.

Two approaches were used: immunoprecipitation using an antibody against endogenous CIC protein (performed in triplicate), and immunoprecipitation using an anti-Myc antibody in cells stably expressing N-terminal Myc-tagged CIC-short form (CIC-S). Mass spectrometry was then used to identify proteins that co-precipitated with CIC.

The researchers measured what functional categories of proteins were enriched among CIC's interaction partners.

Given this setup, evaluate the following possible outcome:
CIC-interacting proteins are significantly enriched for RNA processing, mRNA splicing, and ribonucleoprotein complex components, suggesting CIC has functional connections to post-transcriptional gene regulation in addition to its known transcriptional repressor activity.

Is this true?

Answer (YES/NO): YES